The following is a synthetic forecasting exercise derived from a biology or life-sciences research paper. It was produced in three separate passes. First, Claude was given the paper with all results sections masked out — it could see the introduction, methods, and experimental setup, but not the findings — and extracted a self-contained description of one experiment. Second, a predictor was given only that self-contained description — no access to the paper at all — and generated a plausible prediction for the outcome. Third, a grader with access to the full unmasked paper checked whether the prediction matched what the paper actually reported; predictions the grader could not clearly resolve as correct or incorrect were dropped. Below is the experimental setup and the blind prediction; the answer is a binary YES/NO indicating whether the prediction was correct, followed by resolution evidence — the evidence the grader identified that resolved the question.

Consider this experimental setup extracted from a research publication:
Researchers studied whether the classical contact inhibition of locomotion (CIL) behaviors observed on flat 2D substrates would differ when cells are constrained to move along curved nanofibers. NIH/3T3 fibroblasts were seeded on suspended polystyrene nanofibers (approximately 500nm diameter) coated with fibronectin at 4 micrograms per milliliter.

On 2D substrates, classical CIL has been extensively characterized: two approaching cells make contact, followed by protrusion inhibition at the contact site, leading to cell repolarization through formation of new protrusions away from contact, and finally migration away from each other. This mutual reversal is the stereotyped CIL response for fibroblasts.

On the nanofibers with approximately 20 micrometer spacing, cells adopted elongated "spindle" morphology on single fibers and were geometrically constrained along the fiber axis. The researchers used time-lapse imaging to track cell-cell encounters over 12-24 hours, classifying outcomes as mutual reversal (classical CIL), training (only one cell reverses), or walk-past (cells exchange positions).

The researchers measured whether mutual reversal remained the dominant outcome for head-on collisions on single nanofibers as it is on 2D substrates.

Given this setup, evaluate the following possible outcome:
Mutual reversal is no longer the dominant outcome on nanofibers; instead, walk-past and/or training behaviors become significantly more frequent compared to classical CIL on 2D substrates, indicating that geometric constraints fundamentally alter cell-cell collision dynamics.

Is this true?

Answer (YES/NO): YES